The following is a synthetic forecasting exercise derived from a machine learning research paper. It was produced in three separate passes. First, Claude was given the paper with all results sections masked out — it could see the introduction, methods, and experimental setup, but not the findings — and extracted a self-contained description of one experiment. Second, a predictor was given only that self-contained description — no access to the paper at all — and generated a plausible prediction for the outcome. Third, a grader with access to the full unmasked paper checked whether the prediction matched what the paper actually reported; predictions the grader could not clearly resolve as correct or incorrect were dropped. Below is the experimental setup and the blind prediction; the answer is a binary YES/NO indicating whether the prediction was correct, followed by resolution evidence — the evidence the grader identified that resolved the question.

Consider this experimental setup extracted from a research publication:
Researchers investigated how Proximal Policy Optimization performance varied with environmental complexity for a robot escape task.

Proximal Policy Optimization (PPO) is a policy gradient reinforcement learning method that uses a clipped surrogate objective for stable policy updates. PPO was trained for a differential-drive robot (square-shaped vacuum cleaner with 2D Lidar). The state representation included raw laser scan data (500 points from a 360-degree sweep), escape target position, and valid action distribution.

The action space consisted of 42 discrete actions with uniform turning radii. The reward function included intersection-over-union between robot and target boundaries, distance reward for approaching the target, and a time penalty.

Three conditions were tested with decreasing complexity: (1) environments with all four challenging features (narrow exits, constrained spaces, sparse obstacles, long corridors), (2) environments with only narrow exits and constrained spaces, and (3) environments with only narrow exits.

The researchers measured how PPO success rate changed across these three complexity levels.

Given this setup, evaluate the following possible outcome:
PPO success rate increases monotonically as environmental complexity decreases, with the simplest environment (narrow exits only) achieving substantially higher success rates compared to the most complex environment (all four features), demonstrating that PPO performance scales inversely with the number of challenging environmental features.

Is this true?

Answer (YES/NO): YES